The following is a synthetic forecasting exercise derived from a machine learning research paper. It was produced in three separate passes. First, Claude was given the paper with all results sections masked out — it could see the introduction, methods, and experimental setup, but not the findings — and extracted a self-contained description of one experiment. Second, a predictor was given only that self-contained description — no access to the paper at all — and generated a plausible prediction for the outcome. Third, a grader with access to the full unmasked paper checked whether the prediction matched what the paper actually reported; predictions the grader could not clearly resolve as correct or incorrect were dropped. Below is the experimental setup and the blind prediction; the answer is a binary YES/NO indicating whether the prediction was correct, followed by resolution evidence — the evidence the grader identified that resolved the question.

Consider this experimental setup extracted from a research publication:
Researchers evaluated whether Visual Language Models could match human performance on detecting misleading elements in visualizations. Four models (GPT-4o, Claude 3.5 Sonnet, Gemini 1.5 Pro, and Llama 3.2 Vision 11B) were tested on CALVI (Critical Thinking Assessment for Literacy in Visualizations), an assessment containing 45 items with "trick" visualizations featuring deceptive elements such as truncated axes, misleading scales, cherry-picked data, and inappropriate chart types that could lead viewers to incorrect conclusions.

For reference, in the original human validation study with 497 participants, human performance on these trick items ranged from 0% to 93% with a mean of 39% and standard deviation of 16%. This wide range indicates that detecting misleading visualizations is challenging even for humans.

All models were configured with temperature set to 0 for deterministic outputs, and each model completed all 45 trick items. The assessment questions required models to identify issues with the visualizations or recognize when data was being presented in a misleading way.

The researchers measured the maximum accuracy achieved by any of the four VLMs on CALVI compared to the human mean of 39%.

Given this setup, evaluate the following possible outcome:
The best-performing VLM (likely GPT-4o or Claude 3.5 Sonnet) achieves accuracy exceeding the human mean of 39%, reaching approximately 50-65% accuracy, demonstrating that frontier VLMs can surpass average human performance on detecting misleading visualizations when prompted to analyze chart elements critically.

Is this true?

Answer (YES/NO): NO